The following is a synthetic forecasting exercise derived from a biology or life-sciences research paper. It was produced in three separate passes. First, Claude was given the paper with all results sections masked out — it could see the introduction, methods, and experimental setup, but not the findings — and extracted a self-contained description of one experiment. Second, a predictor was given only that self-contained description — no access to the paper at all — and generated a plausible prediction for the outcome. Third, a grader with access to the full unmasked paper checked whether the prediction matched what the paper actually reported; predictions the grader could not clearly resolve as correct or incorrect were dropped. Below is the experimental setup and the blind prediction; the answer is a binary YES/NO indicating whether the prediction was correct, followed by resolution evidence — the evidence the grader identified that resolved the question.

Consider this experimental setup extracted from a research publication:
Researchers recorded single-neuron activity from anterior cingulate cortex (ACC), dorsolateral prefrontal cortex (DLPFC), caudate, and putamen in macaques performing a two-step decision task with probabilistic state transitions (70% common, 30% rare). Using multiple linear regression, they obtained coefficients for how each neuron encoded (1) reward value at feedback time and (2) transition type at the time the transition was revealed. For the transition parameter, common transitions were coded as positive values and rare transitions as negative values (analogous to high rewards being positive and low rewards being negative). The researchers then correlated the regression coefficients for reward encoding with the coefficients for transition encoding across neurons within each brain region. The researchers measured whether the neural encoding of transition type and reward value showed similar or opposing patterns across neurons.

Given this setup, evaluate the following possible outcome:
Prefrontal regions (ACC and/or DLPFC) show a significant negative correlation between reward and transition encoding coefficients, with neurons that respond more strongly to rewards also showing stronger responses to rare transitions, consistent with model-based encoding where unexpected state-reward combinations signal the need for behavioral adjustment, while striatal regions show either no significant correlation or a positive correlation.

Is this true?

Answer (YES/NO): NO